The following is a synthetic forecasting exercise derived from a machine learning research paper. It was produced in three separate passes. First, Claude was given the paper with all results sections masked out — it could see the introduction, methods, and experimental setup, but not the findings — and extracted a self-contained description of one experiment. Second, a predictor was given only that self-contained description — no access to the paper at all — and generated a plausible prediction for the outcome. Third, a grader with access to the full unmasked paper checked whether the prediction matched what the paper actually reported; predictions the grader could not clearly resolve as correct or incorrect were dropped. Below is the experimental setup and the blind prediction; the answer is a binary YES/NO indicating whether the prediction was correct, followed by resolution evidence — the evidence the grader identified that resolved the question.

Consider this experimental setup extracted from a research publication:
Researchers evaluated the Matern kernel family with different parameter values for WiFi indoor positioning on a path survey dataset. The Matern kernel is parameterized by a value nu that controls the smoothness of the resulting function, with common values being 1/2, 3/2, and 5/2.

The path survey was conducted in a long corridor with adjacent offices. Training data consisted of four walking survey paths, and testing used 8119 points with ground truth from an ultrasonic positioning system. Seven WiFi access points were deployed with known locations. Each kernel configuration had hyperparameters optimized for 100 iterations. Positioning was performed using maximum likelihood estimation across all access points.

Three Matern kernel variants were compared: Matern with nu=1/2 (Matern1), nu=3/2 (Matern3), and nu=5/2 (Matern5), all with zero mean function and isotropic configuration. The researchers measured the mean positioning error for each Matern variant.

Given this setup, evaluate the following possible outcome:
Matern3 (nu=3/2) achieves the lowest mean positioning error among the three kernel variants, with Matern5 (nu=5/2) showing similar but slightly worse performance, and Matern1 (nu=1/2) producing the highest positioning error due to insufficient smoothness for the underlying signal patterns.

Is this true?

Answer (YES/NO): NO